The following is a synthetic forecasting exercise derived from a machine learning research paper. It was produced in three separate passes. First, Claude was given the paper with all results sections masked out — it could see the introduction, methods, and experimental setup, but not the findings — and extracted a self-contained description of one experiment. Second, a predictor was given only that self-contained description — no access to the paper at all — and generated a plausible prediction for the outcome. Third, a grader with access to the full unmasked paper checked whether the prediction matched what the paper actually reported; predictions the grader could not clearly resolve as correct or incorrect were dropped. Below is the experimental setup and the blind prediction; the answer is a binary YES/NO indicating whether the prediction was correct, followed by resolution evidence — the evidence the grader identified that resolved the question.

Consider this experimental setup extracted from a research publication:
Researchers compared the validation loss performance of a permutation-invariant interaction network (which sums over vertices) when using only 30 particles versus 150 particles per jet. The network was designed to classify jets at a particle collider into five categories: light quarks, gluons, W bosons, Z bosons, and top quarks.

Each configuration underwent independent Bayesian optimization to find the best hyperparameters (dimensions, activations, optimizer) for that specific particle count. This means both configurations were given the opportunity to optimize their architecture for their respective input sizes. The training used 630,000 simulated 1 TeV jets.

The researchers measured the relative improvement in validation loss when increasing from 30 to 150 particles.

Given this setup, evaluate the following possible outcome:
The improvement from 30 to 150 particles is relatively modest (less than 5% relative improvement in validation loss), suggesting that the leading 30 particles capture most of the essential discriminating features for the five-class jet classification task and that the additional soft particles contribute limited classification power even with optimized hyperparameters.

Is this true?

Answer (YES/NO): NO